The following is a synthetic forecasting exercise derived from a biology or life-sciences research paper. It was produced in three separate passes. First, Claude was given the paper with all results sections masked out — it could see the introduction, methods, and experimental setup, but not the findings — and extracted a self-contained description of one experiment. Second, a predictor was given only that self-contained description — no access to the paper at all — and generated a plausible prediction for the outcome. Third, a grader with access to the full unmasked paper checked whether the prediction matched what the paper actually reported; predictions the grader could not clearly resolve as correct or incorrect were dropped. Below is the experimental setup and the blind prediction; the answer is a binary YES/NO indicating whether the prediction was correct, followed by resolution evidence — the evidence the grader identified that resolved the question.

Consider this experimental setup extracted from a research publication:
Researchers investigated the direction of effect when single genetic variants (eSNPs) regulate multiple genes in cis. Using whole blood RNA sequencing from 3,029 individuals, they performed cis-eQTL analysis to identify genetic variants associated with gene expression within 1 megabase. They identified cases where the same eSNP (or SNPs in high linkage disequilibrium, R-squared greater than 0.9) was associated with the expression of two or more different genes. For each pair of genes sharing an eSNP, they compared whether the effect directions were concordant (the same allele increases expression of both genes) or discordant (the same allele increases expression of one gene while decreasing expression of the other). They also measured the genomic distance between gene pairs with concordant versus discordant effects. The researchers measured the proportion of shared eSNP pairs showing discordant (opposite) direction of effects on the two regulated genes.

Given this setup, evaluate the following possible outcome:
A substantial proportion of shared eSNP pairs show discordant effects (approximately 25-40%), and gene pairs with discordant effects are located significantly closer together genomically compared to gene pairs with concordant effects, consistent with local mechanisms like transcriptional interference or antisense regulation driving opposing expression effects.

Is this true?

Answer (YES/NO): NO